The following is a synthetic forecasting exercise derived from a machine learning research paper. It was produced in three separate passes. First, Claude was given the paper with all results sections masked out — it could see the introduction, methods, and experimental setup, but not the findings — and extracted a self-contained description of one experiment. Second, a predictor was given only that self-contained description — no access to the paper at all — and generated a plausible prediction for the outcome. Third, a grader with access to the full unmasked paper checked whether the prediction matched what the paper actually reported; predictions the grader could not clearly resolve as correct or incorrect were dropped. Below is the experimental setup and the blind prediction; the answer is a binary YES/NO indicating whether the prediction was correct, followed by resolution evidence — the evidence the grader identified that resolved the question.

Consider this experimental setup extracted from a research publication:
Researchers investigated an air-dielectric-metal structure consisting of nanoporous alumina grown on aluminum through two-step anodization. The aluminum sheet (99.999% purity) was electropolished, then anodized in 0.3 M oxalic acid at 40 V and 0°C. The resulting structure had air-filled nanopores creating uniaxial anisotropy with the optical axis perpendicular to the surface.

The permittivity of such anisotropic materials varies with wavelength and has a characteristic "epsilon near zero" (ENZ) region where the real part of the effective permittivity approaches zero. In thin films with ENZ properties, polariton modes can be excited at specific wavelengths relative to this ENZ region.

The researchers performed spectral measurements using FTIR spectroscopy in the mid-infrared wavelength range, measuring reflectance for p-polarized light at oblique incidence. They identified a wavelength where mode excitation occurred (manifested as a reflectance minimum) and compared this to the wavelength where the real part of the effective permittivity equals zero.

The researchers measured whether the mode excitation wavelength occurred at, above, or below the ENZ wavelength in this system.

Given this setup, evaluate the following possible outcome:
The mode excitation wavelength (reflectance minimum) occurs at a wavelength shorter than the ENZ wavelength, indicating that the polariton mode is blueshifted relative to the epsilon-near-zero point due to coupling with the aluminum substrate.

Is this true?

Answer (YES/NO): YES